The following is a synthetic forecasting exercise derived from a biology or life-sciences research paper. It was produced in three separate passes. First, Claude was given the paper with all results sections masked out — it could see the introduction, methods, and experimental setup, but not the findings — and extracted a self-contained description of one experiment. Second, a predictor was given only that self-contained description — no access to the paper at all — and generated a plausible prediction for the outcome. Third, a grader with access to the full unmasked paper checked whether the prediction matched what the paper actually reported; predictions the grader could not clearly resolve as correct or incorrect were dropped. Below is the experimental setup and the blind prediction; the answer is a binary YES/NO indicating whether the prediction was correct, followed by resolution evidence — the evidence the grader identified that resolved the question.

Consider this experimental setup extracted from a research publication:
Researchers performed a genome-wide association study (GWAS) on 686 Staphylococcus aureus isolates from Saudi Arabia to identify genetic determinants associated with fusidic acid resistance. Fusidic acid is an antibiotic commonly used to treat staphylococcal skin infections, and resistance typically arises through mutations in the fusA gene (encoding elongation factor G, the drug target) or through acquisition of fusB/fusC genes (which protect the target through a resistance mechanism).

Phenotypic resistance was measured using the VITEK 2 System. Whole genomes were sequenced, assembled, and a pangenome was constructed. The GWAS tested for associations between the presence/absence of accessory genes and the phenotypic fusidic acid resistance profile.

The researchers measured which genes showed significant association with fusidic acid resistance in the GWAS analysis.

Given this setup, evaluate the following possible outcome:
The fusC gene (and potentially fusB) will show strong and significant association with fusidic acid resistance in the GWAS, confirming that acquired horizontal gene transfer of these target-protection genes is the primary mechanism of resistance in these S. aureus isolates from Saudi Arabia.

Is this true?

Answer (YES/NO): NO